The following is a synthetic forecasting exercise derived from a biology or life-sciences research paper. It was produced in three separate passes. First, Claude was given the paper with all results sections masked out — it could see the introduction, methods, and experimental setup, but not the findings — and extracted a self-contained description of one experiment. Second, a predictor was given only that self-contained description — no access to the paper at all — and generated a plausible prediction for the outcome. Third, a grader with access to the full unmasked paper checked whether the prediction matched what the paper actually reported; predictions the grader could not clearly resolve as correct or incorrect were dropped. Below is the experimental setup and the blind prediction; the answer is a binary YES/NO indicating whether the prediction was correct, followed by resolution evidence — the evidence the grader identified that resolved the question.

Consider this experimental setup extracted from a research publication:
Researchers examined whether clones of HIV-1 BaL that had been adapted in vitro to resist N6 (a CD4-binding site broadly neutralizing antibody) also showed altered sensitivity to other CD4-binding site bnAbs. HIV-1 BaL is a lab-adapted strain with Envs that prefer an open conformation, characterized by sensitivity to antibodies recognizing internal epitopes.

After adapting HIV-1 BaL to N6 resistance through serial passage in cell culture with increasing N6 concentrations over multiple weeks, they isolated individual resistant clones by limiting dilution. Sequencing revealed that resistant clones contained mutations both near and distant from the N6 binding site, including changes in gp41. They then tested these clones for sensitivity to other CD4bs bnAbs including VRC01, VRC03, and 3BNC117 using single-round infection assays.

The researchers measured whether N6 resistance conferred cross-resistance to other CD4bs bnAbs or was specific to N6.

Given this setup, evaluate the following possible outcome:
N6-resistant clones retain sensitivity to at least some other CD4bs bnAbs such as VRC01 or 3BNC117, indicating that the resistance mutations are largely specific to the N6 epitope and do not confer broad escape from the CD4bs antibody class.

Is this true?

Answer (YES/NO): NO